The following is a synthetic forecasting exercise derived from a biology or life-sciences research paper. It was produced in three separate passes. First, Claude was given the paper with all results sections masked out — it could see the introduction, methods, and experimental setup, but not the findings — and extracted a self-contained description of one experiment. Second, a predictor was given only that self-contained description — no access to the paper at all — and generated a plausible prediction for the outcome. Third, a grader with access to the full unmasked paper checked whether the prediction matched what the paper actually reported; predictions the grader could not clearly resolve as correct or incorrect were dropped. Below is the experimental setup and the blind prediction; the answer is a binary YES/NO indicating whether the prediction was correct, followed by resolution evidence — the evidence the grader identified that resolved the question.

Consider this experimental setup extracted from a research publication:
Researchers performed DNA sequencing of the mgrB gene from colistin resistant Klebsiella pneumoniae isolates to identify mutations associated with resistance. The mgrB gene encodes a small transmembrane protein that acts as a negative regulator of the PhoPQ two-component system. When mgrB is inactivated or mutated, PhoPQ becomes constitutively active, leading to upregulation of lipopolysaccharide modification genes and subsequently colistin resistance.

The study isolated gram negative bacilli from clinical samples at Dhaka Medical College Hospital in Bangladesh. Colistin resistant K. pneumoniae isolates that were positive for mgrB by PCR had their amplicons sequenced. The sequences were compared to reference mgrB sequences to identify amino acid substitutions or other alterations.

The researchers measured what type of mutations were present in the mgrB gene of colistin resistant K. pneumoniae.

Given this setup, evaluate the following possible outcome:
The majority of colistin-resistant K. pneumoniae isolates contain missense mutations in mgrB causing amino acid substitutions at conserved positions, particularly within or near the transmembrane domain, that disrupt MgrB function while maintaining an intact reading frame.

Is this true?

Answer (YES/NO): NO